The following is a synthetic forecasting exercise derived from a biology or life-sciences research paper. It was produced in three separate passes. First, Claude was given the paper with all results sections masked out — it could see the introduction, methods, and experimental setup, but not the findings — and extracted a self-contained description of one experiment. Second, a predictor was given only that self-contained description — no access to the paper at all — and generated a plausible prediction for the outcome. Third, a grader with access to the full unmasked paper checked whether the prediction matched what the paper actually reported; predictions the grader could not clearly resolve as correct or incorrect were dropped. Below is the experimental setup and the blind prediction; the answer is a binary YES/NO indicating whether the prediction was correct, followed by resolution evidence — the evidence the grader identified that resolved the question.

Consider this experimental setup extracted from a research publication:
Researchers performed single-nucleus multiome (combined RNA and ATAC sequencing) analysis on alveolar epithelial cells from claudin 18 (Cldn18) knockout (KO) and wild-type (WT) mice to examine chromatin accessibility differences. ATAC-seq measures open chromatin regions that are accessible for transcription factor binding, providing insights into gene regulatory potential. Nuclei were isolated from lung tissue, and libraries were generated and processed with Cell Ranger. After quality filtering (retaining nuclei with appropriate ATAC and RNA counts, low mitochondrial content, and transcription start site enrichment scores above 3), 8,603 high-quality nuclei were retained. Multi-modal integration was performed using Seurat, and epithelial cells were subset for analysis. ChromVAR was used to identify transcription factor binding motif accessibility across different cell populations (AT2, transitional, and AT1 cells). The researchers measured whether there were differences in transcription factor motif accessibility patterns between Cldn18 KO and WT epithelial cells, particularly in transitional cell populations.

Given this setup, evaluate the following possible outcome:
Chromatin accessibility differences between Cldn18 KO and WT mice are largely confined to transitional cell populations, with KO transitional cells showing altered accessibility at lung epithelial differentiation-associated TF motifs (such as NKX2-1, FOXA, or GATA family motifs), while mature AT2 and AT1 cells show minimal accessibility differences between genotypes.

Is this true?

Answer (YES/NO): NO